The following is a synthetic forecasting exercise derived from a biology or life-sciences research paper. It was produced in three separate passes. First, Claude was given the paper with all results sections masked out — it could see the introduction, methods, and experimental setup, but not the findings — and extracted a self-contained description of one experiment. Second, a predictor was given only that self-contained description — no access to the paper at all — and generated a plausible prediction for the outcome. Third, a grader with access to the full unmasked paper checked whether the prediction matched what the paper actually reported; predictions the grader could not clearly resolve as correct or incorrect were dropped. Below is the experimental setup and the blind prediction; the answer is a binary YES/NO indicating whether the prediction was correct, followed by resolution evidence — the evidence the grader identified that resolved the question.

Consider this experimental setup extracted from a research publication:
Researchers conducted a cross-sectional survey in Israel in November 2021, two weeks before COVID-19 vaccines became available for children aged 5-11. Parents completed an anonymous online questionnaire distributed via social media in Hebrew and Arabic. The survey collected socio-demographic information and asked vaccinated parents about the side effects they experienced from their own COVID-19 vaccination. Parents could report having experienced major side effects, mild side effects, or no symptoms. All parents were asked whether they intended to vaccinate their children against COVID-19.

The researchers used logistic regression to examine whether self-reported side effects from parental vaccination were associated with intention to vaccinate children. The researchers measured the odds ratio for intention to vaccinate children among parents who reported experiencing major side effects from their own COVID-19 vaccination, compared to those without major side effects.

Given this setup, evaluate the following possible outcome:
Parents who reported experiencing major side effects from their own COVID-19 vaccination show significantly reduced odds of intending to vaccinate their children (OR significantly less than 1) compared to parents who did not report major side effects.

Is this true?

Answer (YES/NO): YES